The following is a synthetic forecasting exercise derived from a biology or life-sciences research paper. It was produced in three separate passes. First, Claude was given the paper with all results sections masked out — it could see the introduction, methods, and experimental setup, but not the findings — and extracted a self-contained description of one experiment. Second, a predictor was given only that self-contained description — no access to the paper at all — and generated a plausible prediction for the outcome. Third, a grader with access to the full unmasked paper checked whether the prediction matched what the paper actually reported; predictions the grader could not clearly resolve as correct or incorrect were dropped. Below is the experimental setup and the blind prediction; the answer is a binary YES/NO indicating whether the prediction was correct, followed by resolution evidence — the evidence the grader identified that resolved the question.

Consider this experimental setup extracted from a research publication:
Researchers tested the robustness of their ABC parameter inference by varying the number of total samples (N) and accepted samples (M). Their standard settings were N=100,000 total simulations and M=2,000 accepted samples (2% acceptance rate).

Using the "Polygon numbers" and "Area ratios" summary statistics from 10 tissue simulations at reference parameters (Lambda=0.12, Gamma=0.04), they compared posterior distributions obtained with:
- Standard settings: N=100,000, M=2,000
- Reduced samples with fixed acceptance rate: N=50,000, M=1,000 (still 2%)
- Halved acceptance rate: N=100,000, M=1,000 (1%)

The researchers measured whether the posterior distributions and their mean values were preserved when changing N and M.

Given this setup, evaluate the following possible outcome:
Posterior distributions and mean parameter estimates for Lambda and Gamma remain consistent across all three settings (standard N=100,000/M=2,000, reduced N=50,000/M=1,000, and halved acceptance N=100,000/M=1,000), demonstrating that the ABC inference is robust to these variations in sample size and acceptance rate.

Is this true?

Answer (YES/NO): YES